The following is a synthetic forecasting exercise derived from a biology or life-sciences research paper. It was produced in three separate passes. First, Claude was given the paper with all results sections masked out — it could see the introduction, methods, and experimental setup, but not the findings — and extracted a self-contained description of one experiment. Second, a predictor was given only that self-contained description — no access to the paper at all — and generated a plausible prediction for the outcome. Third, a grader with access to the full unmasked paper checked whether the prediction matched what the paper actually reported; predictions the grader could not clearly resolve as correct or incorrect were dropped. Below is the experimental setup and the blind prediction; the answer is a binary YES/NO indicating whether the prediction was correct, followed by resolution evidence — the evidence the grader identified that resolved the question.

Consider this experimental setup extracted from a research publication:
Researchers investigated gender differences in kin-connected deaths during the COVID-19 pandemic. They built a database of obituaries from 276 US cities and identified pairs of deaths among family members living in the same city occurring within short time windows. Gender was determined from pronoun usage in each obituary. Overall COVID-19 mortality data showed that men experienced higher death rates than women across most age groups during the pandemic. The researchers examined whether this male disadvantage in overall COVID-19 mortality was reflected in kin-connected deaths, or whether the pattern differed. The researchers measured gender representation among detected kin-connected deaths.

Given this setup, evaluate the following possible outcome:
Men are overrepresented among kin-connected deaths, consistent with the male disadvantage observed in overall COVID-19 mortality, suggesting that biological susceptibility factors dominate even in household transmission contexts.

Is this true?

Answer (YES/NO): NO